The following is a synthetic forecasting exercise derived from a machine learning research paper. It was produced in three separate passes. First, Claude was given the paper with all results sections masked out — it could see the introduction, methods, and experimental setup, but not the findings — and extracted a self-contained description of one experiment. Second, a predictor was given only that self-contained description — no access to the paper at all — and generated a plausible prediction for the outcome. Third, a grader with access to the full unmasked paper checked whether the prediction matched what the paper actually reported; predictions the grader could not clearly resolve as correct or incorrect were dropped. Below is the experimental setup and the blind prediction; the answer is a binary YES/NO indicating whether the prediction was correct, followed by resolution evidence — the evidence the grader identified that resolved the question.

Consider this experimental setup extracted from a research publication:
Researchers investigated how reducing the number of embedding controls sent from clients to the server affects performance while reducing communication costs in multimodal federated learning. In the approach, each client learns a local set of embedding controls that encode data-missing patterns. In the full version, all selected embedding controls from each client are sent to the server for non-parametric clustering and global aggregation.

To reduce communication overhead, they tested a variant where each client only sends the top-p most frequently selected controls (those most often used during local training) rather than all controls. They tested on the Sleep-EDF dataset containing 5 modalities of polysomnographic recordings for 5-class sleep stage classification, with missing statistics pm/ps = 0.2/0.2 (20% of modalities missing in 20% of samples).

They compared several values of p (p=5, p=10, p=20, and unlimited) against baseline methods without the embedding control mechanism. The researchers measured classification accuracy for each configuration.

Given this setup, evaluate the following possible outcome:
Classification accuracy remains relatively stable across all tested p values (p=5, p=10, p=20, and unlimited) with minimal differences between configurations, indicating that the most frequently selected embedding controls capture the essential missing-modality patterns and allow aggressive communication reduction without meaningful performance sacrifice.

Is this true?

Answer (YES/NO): NO